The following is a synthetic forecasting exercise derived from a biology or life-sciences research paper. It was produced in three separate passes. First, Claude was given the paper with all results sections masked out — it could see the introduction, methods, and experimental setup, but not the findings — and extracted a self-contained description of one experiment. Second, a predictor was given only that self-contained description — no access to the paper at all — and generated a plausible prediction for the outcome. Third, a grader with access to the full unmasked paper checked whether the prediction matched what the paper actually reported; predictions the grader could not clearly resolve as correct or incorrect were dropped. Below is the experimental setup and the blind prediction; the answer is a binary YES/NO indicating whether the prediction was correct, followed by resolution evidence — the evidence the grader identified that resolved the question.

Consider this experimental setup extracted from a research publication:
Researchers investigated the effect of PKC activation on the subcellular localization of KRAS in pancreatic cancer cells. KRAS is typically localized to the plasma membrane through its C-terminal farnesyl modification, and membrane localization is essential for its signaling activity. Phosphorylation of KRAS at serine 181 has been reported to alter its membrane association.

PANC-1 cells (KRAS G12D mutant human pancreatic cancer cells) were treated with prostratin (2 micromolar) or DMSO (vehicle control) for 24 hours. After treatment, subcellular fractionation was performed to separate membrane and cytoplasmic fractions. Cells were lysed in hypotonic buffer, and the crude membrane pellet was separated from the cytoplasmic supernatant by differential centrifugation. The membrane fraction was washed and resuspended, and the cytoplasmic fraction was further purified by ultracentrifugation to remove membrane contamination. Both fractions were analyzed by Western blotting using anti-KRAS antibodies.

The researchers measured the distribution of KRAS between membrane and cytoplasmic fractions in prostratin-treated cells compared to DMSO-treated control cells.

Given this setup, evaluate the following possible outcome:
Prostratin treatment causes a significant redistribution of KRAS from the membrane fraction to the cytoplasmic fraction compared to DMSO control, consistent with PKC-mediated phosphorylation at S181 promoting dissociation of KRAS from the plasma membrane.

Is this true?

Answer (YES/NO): NO